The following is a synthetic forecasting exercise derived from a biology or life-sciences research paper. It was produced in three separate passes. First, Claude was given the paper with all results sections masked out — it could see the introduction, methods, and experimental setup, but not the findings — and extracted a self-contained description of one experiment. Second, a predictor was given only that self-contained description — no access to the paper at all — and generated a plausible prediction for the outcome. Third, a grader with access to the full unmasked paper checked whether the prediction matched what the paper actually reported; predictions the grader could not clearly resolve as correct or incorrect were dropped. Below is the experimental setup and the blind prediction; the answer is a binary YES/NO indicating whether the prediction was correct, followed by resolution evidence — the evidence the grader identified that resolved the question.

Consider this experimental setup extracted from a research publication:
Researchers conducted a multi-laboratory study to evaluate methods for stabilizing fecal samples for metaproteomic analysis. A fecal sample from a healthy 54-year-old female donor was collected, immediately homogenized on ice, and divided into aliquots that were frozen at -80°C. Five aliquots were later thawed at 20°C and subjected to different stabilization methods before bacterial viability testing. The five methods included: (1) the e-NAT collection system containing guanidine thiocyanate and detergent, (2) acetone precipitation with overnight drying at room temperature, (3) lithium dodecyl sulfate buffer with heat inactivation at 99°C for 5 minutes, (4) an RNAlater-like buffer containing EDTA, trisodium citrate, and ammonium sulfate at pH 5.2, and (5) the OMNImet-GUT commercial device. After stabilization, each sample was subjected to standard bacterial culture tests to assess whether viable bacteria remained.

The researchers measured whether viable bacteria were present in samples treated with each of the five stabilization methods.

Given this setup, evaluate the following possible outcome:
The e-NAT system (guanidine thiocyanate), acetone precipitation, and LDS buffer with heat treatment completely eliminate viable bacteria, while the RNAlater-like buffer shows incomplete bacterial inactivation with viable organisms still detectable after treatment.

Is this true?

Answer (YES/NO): NO